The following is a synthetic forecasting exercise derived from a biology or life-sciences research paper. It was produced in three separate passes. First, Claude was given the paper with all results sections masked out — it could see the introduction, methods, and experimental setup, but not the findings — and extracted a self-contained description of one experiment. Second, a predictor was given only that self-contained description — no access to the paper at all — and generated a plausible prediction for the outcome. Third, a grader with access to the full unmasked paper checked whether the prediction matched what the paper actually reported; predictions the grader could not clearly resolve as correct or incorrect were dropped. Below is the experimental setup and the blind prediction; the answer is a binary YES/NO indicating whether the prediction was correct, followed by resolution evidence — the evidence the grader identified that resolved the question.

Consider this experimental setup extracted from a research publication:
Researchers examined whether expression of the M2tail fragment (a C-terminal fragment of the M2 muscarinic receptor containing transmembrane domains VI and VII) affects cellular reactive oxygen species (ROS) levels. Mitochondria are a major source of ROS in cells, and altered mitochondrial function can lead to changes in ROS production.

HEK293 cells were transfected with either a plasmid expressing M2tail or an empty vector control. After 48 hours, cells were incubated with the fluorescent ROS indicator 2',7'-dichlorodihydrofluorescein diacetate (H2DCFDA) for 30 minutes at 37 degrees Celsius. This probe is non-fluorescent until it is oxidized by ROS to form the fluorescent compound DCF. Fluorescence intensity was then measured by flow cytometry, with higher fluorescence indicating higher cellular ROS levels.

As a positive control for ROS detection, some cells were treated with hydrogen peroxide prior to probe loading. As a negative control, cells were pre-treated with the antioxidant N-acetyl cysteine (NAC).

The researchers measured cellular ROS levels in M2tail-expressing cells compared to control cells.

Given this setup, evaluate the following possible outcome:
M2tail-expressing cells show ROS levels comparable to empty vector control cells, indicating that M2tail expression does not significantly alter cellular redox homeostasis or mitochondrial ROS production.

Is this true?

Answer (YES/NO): NO